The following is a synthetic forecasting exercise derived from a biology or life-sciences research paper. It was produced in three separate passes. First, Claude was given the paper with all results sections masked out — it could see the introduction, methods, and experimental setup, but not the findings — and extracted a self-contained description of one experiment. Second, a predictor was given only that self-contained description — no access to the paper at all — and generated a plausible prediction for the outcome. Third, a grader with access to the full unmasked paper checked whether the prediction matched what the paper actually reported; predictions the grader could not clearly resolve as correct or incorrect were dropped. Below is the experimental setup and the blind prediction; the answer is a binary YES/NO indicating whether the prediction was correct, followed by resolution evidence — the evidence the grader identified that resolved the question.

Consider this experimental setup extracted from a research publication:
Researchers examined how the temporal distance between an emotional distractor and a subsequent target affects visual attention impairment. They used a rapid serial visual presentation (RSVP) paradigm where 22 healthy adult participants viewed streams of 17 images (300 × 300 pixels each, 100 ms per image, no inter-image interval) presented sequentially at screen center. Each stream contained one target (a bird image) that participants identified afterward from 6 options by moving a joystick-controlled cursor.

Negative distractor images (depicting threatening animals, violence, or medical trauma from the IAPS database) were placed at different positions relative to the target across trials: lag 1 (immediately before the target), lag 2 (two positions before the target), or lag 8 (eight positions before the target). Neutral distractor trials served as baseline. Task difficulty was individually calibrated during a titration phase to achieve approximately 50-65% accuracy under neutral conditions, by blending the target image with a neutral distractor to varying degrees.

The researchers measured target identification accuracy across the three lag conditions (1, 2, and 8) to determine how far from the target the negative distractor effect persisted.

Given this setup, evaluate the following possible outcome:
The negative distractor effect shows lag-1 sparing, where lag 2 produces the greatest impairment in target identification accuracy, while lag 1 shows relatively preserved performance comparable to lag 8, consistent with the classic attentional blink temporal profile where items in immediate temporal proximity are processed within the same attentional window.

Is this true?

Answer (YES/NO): NO